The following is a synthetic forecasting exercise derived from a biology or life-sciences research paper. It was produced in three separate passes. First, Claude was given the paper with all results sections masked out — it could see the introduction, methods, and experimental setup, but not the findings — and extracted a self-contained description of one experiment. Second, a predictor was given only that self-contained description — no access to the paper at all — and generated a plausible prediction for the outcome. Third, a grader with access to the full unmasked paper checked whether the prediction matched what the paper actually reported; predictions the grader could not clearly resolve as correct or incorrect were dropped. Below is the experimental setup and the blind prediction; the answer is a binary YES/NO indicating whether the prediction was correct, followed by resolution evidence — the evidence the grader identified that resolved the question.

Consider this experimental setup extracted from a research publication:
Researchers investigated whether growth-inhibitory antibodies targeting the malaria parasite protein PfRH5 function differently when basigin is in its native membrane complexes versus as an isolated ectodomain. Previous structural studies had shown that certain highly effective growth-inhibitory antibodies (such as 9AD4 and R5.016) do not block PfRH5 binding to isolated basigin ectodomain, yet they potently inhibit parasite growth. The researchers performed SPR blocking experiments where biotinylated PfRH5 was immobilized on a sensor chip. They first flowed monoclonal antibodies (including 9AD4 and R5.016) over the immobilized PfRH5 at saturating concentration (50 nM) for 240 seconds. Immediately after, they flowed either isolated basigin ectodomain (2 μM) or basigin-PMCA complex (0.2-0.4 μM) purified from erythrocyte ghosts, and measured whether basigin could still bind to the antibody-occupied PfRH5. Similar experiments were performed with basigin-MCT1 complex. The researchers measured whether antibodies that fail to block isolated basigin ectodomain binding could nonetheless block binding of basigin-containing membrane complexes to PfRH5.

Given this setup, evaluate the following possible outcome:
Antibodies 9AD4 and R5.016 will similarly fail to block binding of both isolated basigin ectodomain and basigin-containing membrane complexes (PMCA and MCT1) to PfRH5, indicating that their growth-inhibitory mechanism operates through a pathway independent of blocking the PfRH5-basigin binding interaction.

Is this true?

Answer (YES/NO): NO